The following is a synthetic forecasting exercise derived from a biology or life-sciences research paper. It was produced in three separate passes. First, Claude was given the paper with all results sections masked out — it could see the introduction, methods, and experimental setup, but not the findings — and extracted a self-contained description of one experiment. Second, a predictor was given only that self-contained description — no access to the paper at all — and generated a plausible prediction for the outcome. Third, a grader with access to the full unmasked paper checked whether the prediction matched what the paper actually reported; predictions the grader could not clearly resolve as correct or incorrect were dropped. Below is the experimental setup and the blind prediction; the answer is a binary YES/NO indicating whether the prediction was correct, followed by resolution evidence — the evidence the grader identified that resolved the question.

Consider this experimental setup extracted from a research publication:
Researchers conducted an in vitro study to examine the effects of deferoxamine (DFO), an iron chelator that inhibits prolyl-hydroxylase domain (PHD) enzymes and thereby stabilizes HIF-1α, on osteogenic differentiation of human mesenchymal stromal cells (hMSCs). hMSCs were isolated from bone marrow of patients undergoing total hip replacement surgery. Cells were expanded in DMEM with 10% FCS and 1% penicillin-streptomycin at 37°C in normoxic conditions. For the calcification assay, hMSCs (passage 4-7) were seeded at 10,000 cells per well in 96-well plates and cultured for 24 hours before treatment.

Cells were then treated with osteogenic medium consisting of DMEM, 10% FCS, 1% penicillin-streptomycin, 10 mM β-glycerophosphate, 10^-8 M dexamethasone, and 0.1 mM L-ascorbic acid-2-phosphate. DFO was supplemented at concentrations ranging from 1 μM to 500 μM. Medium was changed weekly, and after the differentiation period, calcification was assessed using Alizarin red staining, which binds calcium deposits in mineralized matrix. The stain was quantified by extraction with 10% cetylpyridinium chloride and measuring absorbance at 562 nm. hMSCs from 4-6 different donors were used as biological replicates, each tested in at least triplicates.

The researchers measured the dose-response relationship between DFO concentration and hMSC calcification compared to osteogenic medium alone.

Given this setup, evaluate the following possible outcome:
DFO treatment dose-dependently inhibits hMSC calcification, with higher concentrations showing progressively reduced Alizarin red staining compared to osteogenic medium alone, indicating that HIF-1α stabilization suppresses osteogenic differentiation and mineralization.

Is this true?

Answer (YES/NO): NO